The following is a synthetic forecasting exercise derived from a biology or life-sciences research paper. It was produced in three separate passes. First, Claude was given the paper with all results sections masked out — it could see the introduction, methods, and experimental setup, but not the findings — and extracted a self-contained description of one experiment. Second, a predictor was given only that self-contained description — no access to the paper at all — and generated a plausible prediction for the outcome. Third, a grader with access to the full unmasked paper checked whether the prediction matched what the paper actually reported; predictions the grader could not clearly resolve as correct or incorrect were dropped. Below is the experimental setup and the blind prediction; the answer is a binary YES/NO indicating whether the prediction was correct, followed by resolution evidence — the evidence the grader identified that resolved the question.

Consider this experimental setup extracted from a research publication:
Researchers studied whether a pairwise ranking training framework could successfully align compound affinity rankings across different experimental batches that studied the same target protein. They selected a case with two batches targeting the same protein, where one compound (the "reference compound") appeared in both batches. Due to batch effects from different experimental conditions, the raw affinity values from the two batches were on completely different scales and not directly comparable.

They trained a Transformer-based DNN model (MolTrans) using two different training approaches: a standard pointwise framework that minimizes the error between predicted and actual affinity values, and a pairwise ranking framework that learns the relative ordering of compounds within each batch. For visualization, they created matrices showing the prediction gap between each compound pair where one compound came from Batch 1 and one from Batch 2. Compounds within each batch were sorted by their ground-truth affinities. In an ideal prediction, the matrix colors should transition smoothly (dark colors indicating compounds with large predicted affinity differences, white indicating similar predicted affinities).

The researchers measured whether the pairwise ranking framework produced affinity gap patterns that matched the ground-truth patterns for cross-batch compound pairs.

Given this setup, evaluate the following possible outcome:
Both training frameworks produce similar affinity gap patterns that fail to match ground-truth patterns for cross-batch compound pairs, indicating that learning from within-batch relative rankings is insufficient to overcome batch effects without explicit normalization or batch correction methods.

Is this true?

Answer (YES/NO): NO